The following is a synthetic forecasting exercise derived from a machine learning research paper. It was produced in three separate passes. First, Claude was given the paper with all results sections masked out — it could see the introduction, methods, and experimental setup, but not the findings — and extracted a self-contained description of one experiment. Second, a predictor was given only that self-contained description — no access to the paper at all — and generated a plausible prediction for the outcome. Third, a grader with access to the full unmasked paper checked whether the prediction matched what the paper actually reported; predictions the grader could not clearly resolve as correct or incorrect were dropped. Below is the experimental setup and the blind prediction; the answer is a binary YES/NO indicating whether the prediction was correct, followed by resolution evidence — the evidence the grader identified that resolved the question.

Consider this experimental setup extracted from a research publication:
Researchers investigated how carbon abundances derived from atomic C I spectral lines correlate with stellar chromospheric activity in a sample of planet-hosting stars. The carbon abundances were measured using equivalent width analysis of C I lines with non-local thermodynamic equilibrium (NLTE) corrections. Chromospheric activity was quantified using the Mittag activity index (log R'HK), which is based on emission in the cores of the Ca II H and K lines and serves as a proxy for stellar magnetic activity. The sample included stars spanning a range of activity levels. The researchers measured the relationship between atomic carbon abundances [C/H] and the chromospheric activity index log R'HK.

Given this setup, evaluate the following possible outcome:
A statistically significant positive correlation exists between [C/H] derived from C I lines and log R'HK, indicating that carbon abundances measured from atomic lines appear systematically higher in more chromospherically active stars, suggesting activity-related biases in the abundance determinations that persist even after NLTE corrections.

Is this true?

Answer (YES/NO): YES